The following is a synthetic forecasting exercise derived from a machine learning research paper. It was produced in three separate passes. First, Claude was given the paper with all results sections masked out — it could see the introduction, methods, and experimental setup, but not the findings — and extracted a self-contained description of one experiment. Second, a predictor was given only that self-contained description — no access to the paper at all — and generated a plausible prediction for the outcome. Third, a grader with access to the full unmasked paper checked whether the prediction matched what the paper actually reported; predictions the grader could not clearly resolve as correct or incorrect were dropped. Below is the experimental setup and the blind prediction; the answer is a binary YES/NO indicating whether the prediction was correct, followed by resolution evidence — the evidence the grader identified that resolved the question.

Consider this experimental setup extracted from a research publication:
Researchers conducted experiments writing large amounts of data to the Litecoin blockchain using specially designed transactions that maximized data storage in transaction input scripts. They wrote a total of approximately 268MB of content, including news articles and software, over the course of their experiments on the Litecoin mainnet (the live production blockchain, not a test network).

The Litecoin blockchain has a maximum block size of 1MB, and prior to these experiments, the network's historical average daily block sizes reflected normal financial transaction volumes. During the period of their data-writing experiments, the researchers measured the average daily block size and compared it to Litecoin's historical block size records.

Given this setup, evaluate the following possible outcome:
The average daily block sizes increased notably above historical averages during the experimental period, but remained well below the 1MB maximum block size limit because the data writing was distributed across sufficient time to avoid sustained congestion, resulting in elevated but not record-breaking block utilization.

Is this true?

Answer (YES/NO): NO